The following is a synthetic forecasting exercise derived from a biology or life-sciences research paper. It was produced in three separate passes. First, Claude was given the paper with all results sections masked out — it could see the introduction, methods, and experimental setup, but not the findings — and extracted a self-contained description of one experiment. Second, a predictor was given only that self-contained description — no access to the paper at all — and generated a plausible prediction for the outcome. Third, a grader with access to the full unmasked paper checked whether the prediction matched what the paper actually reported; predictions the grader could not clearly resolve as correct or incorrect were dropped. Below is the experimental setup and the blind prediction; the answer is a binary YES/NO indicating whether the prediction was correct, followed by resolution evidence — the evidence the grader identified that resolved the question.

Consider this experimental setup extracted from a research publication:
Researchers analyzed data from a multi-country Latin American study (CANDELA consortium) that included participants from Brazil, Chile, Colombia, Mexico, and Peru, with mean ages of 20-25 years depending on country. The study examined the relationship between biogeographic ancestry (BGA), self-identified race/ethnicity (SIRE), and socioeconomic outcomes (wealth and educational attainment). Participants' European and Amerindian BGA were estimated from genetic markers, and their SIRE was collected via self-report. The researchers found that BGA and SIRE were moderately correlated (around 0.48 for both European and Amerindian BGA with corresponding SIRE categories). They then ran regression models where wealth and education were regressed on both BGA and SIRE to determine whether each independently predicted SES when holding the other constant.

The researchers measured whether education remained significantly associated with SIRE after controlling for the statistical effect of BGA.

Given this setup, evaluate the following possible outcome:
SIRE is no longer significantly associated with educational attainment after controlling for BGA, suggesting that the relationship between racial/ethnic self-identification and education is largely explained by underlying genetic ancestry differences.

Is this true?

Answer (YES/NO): YES